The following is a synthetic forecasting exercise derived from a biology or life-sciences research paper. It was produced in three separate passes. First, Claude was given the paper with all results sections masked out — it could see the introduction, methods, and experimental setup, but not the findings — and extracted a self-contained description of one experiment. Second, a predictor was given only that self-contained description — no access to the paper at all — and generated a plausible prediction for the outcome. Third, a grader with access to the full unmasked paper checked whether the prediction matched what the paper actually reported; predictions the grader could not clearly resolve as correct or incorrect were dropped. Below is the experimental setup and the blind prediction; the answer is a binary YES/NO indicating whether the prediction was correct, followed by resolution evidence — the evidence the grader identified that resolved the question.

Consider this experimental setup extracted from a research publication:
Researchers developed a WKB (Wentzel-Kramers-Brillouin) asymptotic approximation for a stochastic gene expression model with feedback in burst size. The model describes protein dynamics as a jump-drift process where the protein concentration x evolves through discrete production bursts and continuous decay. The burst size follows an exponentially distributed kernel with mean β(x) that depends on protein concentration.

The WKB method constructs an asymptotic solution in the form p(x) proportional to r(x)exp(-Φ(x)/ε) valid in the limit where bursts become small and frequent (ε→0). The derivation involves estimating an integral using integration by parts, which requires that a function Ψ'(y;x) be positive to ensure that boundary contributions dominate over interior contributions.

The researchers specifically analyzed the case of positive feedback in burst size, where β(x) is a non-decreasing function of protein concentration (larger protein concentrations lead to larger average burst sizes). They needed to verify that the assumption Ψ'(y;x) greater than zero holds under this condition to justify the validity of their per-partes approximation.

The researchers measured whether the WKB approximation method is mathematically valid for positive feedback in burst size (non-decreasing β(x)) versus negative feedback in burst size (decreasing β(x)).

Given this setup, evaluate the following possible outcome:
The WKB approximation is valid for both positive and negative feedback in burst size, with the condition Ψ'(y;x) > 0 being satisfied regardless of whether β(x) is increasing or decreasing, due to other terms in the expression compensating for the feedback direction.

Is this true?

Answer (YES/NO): NO